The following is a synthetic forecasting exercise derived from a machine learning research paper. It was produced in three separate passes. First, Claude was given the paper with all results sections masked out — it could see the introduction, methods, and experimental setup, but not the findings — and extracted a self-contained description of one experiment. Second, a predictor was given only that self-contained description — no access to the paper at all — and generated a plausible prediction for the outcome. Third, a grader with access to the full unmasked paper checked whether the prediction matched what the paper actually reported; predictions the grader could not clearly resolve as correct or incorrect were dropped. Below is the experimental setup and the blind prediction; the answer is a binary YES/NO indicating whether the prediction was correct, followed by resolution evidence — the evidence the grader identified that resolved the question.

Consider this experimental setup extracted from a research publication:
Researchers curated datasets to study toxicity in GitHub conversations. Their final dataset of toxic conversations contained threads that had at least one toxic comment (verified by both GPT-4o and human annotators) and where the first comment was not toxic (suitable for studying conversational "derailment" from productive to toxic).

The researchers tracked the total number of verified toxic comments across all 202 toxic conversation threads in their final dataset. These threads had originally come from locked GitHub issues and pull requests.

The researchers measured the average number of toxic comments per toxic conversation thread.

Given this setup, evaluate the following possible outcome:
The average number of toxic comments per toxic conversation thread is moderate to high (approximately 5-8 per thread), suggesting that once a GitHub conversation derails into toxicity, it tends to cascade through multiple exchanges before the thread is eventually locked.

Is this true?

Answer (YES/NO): NO